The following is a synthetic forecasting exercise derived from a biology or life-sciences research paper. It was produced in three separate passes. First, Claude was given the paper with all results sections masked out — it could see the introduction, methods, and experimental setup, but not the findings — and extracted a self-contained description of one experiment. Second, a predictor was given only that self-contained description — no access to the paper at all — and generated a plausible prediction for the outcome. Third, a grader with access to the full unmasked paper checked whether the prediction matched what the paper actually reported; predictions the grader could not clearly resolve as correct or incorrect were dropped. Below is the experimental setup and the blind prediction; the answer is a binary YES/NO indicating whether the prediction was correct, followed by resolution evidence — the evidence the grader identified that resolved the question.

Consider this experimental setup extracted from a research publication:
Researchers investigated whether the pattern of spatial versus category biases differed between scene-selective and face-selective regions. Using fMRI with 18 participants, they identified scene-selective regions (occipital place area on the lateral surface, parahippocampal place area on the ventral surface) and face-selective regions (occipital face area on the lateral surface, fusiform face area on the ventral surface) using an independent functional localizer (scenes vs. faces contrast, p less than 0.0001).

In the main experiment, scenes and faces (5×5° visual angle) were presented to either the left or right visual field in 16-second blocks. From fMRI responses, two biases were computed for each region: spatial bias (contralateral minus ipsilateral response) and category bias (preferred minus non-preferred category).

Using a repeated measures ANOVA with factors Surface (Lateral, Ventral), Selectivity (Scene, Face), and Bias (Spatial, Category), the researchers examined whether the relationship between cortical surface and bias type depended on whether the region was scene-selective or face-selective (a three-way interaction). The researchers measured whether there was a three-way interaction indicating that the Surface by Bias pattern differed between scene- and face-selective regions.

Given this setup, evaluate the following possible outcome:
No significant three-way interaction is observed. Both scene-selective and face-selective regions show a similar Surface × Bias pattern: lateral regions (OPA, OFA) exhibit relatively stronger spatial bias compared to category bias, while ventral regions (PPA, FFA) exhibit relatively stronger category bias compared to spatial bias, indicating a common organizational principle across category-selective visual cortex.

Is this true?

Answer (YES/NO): YES